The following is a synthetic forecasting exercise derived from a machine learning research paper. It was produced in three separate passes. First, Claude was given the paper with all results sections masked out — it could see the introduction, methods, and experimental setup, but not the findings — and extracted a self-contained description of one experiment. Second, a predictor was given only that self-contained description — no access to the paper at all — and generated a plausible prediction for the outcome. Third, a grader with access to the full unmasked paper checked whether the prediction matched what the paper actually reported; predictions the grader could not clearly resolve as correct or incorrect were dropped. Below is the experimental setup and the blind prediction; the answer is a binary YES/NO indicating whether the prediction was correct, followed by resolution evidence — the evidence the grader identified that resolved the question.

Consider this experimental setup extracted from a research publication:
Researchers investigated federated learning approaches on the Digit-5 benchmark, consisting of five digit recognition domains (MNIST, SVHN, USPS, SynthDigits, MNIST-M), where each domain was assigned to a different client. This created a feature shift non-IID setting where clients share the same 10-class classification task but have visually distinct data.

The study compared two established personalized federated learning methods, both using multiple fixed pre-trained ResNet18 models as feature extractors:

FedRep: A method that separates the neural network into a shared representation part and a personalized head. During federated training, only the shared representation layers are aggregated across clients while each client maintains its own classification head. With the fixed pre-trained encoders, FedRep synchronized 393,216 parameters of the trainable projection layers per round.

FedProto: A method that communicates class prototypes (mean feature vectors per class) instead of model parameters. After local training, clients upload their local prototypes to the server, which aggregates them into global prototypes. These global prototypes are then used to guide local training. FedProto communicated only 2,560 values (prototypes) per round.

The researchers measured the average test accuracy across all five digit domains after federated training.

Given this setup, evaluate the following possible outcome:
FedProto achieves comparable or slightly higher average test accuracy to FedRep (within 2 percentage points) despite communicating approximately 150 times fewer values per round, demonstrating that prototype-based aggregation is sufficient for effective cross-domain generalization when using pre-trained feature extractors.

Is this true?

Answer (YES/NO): NO